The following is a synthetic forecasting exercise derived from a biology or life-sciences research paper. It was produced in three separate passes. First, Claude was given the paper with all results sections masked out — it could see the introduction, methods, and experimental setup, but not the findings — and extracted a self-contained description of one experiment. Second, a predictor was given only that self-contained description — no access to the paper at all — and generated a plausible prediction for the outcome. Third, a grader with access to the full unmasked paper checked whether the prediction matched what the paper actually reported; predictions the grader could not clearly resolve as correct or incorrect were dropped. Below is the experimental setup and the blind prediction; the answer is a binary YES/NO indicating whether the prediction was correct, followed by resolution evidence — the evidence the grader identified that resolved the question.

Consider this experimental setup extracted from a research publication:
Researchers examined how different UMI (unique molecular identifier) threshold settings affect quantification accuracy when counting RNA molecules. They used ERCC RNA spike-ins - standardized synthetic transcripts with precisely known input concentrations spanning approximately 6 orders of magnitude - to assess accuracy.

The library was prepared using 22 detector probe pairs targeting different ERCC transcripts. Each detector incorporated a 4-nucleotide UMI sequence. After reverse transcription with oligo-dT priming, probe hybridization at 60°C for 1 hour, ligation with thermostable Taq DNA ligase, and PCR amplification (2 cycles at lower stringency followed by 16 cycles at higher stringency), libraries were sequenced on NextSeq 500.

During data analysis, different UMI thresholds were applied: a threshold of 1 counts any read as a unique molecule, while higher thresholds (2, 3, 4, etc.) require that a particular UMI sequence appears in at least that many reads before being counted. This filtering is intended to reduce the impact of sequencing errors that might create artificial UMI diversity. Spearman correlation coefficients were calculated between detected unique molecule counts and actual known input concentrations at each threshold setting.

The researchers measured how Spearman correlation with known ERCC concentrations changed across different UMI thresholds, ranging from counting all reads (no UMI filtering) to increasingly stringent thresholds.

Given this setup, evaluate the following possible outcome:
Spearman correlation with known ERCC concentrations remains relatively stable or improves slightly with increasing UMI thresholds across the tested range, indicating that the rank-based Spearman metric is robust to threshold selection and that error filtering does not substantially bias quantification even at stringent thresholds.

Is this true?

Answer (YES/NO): YES